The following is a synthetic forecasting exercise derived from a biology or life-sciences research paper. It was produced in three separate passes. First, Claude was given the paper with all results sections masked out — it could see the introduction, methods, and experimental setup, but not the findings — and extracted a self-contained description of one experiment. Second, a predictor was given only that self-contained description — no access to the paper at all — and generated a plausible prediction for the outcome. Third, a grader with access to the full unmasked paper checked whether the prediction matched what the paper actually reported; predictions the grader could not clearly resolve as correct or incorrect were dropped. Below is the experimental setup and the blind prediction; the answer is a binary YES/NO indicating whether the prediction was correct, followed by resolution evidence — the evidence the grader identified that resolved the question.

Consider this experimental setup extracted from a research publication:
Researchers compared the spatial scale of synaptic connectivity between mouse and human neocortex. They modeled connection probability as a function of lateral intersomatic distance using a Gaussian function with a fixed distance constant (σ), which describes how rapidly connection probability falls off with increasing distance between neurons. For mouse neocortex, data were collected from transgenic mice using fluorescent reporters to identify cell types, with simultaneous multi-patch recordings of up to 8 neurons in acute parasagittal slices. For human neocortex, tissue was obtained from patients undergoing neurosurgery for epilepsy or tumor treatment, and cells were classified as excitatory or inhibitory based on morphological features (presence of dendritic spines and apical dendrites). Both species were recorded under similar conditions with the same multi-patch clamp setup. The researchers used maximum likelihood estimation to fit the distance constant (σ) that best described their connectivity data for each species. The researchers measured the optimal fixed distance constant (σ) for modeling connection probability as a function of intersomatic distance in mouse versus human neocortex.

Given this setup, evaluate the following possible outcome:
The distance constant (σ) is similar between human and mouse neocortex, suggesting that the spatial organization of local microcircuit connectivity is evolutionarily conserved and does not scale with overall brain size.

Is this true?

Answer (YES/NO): NO